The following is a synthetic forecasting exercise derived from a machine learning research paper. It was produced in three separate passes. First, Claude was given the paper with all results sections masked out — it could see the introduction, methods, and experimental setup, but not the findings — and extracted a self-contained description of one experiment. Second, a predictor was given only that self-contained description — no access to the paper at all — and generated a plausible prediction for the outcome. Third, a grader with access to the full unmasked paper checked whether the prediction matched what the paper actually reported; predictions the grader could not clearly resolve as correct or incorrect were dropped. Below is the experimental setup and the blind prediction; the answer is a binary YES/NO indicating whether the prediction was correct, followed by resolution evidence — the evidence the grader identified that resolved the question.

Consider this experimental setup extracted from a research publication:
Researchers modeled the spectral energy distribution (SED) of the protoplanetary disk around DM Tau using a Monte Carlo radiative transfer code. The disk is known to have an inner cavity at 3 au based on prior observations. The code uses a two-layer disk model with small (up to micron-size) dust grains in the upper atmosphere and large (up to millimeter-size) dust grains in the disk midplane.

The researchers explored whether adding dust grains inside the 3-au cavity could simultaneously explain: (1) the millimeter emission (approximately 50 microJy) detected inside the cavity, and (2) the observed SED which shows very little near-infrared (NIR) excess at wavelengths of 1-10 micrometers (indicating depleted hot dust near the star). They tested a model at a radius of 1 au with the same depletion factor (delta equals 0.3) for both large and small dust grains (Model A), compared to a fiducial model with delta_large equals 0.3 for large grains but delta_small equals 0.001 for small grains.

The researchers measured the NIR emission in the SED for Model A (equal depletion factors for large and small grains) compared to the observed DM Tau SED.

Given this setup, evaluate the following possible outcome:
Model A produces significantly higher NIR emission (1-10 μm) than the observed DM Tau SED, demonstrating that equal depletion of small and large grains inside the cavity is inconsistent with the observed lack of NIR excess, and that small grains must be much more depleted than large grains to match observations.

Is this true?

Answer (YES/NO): YES